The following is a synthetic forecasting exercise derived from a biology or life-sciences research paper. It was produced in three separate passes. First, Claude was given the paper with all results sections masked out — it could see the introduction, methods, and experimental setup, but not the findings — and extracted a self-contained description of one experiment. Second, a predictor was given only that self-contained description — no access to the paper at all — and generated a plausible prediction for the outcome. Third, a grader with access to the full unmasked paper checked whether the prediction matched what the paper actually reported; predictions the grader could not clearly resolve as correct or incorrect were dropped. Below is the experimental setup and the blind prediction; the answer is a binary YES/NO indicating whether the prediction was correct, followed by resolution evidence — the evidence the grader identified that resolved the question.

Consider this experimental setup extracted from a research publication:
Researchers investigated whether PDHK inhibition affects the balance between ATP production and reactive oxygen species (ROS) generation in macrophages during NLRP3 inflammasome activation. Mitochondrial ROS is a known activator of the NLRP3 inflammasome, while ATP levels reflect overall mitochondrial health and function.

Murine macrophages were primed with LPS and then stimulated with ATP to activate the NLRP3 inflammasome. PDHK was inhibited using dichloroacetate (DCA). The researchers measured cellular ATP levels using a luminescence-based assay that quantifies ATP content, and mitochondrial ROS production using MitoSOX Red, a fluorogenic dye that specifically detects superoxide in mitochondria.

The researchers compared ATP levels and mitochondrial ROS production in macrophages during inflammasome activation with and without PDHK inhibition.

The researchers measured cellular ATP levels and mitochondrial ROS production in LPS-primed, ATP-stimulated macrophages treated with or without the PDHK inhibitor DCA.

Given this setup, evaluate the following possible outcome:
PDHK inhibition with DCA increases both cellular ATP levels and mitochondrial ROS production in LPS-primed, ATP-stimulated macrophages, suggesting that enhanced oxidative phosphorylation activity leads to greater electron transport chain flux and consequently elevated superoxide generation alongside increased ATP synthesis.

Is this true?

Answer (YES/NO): NO